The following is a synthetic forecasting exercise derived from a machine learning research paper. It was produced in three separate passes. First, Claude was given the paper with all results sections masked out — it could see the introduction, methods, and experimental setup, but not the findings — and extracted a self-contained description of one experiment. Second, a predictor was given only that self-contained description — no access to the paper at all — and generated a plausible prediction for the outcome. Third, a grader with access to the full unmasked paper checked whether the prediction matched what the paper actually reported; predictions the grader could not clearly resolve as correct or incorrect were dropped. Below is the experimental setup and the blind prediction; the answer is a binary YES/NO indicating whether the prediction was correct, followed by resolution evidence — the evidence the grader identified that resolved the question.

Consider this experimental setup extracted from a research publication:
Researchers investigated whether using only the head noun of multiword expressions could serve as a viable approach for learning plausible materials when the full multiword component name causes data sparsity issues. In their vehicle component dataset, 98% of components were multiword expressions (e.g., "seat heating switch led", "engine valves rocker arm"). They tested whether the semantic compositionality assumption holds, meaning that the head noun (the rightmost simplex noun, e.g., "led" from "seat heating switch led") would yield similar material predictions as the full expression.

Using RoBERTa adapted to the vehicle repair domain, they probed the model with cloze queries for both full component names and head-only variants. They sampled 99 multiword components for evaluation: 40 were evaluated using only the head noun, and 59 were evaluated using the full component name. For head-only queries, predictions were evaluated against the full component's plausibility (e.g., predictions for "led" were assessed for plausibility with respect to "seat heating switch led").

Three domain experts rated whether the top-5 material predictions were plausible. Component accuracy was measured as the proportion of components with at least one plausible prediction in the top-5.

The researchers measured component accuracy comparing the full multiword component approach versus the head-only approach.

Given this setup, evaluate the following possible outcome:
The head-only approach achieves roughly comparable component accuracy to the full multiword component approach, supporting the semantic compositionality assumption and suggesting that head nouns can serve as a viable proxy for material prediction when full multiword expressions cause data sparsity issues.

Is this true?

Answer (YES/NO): YES